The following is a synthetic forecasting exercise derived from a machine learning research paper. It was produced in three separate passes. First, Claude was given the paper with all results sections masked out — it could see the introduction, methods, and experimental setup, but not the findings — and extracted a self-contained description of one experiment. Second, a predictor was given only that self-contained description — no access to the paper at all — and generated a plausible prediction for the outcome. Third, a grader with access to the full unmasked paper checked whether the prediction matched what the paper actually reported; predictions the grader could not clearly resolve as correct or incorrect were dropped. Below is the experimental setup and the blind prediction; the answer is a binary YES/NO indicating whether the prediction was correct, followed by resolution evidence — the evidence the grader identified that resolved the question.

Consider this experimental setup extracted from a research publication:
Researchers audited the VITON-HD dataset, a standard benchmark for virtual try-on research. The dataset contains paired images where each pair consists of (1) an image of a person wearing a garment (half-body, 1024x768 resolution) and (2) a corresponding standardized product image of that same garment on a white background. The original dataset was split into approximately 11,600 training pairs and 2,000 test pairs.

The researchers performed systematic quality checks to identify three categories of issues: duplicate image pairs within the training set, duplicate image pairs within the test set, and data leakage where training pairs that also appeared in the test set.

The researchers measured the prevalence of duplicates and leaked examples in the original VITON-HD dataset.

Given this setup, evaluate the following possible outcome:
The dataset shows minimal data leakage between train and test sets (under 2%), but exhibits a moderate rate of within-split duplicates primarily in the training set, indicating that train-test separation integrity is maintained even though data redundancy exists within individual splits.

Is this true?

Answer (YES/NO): NO